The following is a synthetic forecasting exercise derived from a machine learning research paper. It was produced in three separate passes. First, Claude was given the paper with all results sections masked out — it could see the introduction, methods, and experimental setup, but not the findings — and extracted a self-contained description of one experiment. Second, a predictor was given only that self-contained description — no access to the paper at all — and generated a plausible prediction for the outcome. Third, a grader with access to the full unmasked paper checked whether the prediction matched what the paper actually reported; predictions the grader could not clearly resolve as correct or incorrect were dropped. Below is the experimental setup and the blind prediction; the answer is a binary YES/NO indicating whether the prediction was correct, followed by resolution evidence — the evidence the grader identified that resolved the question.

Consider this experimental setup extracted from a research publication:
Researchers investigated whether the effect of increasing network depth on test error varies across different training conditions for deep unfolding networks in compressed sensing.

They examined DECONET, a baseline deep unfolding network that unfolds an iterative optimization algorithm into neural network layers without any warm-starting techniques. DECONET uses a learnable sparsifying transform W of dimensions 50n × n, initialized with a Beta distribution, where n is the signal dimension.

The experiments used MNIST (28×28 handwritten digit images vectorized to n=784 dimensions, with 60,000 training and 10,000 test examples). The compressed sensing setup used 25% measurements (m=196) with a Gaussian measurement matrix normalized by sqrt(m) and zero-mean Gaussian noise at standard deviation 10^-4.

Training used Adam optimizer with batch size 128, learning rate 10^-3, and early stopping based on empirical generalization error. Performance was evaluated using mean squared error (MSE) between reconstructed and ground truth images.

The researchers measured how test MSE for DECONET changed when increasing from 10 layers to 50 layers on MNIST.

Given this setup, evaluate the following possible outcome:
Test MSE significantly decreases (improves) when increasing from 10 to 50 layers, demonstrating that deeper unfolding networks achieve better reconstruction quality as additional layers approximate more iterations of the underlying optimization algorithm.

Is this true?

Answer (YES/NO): NO